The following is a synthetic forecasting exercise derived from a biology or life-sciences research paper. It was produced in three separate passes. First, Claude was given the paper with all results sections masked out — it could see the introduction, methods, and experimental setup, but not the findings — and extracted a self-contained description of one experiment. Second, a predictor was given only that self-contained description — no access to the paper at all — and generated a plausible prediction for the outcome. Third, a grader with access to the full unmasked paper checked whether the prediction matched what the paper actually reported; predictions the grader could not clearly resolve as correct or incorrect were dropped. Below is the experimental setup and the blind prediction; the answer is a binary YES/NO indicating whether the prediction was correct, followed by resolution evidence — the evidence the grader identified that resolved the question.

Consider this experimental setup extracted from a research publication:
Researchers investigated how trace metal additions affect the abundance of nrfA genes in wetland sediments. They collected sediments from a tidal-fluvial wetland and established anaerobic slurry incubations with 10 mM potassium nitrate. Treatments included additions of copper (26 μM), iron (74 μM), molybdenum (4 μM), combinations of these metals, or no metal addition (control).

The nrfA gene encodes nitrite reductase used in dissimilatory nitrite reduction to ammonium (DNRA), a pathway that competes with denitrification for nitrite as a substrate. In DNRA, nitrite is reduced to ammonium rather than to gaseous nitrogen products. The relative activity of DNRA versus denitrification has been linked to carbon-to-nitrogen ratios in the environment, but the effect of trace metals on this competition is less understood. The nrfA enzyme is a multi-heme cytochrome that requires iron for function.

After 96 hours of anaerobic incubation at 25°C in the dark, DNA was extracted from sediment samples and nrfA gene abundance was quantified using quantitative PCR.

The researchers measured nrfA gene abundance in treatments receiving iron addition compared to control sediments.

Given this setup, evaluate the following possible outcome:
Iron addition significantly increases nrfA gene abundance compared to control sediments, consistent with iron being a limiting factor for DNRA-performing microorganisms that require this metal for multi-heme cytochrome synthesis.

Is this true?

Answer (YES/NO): NO